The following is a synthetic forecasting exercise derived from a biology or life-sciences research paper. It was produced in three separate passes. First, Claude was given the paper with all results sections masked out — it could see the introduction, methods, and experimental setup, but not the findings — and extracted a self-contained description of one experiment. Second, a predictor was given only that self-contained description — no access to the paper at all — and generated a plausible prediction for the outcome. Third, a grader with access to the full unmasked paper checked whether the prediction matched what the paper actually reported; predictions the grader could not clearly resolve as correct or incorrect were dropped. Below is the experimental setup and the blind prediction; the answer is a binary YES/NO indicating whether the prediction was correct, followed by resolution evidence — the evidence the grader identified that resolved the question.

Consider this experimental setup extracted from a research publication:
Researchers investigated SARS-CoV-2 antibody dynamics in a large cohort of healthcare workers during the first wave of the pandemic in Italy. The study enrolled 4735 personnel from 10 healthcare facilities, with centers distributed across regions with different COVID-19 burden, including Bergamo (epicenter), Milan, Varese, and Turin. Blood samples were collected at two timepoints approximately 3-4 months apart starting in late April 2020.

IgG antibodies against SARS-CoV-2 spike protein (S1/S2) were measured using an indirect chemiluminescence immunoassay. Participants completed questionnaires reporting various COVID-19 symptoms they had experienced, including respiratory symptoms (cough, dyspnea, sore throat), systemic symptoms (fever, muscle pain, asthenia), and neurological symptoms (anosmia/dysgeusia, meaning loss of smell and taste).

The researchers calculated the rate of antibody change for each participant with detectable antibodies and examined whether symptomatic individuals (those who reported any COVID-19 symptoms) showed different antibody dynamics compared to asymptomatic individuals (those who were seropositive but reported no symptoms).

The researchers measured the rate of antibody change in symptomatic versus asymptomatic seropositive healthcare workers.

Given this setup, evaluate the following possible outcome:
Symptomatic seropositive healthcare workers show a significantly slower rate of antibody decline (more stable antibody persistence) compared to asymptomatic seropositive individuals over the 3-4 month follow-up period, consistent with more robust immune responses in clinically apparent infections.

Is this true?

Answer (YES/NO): NO